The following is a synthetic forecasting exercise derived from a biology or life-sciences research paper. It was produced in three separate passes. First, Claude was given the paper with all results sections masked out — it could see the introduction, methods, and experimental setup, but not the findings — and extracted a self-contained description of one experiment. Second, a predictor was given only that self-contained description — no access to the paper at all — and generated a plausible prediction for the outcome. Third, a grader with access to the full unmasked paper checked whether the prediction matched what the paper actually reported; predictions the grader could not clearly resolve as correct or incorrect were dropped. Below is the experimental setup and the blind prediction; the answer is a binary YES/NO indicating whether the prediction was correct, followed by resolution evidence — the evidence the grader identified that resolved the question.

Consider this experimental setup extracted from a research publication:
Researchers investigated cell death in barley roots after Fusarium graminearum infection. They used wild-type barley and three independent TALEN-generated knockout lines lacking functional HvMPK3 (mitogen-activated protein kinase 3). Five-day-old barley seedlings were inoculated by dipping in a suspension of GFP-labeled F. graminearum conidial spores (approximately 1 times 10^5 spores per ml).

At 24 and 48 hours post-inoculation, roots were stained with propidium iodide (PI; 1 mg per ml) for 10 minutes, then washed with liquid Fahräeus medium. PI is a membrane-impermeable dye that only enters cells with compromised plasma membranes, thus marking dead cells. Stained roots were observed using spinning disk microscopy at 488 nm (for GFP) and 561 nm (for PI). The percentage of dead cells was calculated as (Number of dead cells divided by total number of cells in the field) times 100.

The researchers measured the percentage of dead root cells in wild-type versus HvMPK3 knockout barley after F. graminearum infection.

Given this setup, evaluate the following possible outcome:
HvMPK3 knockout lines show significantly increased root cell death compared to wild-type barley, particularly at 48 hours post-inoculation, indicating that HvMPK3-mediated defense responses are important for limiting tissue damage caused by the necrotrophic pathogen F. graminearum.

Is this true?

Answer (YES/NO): NO